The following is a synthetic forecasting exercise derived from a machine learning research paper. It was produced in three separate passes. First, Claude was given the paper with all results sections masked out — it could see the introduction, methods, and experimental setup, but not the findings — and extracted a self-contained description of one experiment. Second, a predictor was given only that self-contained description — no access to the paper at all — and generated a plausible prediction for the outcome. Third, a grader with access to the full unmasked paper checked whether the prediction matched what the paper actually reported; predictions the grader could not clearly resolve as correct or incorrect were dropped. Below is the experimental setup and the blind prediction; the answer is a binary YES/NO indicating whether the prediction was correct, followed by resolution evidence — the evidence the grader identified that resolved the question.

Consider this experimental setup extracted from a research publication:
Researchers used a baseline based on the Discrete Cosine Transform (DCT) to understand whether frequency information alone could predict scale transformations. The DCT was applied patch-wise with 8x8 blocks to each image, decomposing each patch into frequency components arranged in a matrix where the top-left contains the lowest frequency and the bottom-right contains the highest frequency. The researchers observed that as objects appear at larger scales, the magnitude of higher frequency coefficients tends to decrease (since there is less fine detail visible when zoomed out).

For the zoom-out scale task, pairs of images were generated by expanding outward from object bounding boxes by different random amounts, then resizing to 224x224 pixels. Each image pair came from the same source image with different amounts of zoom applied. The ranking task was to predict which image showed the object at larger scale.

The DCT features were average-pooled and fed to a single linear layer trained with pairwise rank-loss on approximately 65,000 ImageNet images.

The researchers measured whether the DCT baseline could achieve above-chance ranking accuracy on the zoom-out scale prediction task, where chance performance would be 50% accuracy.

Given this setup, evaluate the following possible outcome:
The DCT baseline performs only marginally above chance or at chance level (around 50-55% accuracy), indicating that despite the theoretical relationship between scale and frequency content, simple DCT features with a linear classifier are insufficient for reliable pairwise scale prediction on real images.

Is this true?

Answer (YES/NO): YES